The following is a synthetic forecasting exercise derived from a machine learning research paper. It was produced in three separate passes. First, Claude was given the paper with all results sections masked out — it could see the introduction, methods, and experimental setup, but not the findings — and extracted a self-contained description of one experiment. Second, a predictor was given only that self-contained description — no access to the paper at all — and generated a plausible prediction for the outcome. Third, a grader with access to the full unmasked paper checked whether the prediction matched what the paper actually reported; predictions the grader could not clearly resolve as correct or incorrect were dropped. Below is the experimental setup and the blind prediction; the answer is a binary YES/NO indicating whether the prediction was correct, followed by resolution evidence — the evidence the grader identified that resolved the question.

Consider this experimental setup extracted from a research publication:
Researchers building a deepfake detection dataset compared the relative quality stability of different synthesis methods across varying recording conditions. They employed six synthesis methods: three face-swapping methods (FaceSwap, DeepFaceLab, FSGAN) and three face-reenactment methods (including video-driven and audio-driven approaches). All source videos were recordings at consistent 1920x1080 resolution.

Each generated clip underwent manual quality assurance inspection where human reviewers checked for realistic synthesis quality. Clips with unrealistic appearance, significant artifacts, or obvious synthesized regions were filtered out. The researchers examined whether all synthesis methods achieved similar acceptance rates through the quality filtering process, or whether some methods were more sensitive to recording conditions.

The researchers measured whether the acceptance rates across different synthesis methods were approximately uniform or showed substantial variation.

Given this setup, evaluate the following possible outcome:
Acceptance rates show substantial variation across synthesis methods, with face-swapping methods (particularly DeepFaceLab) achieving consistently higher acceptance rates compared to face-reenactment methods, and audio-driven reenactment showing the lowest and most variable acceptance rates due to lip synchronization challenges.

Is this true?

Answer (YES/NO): NO